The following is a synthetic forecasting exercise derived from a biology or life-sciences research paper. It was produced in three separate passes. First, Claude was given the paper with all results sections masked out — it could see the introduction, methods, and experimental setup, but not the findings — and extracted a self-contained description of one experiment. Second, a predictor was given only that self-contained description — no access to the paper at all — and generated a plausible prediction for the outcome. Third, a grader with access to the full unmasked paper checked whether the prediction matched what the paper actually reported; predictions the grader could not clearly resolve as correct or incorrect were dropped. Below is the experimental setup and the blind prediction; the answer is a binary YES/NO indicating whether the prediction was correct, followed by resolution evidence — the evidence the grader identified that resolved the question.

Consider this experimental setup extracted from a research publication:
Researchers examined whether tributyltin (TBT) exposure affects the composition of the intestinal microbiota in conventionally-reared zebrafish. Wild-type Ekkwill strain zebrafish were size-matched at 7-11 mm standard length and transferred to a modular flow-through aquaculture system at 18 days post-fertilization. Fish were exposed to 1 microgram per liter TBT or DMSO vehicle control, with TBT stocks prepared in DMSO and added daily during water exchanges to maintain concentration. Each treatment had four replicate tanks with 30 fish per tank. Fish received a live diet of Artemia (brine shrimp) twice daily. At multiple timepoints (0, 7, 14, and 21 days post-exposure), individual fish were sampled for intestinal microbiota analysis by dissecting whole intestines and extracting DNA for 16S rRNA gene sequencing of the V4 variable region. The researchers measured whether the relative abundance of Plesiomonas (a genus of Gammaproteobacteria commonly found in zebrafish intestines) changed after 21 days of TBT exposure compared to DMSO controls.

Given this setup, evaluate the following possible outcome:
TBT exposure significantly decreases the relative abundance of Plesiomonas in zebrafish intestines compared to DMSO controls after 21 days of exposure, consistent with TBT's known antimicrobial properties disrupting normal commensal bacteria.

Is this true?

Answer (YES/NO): NO